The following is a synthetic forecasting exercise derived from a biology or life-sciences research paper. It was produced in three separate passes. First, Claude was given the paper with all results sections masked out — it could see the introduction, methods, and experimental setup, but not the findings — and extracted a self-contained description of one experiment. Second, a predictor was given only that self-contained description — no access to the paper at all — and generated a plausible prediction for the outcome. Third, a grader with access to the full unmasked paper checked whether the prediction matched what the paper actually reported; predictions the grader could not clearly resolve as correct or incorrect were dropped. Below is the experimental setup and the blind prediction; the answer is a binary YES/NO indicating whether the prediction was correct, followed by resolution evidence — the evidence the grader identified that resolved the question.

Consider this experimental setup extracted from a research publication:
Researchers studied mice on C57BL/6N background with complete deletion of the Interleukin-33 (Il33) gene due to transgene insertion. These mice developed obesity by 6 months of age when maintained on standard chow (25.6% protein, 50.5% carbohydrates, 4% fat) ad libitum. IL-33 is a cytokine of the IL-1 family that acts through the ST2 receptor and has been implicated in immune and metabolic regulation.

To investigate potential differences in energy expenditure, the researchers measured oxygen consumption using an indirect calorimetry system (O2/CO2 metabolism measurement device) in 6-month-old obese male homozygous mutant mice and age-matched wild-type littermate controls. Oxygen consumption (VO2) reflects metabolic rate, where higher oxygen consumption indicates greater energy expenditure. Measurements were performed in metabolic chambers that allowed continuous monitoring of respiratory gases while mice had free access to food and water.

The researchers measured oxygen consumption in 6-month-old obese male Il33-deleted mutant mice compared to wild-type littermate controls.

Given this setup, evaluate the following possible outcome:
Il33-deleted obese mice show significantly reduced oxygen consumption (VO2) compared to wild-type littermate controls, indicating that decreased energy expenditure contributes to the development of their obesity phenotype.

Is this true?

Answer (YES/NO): NO